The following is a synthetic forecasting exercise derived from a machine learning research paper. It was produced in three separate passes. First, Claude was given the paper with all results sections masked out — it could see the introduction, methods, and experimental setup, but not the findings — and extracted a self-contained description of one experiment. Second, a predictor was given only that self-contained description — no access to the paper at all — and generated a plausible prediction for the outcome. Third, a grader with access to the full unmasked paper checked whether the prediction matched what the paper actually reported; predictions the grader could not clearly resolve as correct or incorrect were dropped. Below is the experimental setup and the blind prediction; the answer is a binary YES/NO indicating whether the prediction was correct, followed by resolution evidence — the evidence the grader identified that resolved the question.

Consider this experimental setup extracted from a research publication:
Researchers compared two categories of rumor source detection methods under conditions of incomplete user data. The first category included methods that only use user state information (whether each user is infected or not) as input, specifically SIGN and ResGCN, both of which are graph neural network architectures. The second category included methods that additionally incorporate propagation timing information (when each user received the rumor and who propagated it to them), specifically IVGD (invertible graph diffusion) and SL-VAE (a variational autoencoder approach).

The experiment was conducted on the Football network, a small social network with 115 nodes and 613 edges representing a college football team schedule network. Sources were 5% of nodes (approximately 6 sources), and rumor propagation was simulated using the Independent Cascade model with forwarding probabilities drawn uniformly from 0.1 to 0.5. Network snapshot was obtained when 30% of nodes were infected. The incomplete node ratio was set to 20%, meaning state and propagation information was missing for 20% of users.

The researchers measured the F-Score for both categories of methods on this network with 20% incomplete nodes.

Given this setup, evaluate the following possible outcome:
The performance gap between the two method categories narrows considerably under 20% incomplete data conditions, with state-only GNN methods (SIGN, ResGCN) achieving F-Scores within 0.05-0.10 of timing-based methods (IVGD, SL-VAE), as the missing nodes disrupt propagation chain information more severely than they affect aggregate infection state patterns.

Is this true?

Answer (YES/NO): NO